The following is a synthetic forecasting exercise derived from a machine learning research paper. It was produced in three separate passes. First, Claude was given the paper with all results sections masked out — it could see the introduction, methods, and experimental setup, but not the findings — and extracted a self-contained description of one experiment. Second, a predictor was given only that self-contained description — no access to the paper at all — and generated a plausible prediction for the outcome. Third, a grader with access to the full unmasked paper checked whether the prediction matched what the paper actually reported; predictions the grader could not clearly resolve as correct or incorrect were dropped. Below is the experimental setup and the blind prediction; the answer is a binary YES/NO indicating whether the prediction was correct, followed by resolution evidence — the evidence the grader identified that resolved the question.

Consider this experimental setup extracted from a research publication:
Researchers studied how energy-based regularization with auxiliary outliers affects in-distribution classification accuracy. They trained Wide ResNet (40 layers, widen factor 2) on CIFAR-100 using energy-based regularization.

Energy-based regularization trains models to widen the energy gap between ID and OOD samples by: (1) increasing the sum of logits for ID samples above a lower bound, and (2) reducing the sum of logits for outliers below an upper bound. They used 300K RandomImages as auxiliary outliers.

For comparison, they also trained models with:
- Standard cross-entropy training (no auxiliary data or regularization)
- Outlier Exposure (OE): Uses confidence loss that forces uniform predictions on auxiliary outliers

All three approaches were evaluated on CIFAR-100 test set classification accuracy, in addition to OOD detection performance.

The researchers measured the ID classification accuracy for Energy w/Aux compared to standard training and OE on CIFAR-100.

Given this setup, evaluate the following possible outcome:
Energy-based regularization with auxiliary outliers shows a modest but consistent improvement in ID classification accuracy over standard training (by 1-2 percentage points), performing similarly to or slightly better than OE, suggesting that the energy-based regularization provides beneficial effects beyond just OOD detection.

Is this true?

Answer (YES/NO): NO